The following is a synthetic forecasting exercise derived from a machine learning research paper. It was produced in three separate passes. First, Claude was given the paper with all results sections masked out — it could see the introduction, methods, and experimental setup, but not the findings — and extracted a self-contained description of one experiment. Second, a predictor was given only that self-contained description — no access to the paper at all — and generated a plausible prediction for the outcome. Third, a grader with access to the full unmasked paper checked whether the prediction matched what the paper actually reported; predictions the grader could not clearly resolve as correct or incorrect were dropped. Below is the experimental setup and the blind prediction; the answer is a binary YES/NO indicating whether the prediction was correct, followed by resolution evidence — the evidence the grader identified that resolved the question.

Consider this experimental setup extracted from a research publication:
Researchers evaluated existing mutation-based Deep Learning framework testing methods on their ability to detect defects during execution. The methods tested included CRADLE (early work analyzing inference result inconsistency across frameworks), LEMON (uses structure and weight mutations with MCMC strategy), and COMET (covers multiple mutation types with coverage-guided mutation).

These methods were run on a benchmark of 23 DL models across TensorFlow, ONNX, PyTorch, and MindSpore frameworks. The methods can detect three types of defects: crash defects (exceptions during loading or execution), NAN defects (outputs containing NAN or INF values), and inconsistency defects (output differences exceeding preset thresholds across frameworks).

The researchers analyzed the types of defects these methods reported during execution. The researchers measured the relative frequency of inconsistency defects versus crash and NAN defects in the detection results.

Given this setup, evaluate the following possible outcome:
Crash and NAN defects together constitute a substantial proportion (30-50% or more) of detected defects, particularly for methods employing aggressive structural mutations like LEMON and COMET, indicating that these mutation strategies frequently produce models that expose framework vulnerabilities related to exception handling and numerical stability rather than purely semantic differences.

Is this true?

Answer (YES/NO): YES